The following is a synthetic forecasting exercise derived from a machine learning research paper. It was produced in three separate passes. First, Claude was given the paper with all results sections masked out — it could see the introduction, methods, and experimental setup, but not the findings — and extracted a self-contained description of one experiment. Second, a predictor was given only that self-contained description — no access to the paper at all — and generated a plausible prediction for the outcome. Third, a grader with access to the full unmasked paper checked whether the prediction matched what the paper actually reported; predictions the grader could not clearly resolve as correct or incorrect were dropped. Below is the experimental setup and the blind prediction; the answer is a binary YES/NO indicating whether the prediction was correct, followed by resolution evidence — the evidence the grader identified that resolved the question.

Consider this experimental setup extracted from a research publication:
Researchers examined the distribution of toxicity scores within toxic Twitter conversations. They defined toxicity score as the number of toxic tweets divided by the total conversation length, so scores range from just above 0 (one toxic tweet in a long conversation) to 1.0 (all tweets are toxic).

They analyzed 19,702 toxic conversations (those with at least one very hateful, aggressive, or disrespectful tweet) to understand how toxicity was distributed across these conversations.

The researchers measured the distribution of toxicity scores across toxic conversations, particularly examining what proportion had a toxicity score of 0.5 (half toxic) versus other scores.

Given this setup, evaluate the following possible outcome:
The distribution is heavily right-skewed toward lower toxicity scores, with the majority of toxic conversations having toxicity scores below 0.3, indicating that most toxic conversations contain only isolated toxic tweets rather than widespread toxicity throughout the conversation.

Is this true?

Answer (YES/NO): NO